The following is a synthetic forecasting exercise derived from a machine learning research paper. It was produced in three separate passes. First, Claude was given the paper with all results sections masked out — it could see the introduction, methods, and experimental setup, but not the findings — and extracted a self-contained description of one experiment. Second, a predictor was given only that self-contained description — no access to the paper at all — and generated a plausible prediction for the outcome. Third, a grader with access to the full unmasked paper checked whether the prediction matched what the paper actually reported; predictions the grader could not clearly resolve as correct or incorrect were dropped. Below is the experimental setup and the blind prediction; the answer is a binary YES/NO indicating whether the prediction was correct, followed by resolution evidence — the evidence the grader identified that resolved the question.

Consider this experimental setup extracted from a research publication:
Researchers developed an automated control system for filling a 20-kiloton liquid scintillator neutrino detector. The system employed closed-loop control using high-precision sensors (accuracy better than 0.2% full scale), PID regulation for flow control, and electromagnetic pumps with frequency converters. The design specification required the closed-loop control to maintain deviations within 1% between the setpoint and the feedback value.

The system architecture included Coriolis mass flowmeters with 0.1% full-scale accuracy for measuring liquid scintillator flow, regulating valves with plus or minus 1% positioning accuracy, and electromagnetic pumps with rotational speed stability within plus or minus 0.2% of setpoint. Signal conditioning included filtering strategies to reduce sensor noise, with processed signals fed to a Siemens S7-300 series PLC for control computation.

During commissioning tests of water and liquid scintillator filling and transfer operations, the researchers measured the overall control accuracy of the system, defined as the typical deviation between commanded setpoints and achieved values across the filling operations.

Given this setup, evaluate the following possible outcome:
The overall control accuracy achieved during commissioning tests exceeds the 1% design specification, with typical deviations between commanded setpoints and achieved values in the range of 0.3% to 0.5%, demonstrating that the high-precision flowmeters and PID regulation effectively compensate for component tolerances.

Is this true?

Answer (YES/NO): NO